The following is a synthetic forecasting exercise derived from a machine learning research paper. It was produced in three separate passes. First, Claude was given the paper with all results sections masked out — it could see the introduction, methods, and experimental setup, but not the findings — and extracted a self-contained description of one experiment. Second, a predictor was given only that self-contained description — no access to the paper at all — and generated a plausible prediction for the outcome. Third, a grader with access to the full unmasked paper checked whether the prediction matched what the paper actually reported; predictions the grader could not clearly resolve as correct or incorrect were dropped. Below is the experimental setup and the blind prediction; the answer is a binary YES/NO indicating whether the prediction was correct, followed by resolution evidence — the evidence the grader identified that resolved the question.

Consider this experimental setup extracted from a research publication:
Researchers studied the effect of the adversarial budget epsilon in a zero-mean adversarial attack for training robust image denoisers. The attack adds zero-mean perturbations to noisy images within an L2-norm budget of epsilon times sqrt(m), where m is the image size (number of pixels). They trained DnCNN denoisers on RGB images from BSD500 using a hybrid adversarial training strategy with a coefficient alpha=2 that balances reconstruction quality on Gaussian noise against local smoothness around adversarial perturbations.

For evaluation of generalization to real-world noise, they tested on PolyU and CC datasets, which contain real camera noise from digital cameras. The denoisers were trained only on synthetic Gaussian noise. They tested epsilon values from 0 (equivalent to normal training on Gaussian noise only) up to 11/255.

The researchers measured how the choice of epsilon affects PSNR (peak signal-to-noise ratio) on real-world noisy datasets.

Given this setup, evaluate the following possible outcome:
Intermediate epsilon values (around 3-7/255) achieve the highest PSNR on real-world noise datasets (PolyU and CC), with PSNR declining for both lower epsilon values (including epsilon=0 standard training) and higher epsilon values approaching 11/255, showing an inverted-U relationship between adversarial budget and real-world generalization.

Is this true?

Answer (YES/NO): YES